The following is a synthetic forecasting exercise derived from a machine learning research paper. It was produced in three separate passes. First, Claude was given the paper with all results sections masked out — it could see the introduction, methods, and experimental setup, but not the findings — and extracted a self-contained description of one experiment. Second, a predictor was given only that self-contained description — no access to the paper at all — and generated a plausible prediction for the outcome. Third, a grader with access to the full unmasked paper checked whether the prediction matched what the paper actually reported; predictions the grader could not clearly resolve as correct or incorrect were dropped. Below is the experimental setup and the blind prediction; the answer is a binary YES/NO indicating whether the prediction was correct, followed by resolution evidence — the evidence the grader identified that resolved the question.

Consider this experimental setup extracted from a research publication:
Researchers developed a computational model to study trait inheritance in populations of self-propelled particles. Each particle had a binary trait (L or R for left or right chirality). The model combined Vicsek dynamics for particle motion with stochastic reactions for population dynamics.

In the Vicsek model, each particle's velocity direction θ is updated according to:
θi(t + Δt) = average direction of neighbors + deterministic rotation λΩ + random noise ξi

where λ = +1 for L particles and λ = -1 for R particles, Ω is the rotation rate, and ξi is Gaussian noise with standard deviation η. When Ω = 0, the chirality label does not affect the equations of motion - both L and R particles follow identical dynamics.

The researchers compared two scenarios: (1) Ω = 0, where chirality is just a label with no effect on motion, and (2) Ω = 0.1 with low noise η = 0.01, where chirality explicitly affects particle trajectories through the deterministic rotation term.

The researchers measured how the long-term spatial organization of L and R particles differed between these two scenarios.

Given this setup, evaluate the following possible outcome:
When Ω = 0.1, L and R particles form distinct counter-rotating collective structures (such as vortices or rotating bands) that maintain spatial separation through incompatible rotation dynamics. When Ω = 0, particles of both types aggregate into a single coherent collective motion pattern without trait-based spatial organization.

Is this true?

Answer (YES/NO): NO